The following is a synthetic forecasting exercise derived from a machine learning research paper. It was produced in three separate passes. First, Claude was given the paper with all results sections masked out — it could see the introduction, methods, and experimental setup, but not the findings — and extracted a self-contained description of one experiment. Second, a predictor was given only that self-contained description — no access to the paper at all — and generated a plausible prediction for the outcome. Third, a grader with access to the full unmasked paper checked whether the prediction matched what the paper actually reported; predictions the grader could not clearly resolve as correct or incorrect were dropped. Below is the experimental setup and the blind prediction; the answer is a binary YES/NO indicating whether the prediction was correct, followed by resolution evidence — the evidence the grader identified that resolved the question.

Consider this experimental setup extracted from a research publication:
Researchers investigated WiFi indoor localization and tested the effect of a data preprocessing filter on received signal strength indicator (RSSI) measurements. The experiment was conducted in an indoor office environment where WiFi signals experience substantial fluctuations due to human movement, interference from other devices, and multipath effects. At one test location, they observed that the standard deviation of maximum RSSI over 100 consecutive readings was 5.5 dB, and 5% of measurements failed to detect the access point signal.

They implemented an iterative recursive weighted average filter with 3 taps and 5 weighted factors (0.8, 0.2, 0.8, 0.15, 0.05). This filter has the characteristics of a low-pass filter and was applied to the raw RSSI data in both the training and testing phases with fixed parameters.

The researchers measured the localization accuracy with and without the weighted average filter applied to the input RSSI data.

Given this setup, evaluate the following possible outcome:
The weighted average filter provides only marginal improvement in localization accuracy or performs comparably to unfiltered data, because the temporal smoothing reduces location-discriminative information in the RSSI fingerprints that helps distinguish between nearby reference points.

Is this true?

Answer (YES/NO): NO